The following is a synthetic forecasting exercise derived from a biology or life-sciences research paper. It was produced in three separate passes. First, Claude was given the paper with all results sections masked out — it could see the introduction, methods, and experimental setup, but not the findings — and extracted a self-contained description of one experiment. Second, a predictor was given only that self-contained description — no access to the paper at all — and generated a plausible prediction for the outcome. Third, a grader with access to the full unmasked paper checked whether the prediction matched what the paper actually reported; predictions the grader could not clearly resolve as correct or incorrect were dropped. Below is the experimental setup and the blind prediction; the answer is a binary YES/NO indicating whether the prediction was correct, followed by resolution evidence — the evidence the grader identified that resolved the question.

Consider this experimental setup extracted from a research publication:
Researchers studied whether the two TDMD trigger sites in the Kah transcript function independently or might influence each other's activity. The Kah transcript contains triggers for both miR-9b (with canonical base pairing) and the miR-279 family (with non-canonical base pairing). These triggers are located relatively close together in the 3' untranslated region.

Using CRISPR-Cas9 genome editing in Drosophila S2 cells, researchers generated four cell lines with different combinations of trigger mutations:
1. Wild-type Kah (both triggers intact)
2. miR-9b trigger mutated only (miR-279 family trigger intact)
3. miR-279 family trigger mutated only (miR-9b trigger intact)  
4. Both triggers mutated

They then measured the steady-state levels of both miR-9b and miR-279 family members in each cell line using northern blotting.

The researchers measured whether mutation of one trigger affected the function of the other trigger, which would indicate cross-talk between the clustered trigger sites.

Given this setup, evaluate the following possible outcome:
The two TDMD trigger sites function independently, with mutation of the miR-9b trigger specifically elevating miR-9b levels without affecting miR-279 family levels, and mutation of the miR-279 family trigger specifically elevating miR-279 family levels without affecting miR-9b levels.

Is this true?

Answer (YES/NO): YES